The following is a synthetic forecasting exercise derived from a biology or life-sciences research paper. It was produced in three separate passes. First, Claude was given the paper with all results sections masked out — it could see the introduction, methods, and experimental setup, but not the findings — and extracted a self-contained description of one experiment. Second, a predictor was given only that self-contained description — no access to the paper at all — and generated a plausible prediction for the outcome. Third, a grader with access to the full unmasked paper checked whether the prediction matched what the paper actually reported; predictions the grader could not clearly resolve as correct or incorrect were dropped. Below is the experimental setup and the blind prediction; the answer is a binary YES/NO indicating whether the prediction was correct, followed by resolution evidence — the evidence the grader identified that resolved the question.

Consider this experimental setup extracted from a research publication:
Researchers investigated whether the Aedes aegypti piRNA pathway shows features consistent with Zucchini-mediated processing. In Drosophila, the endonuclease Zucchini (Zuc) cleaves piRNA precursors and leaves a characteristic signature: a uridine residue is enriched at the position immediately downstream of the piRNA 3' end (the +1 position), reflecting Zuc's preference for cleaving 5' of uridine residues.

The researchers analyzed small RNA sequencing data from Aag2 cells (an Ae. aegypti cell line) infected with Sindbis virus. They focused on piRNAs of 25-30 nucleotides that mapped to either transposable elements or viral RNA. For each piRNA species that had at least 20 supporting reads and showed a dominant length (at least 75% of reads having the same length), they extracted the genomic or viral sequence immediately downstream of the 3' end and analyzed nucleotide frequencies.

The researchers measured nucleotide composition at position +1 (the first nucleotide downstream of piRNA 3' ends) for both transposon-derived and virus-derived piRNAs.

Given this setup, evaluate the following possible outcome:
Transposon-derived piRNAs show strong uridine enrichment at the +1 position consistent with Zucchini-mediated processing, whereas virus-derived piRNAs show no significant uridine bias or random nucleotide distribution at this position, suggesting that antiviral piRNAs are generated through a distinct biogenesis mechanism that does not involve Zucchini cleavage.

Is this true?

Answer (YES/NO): NO